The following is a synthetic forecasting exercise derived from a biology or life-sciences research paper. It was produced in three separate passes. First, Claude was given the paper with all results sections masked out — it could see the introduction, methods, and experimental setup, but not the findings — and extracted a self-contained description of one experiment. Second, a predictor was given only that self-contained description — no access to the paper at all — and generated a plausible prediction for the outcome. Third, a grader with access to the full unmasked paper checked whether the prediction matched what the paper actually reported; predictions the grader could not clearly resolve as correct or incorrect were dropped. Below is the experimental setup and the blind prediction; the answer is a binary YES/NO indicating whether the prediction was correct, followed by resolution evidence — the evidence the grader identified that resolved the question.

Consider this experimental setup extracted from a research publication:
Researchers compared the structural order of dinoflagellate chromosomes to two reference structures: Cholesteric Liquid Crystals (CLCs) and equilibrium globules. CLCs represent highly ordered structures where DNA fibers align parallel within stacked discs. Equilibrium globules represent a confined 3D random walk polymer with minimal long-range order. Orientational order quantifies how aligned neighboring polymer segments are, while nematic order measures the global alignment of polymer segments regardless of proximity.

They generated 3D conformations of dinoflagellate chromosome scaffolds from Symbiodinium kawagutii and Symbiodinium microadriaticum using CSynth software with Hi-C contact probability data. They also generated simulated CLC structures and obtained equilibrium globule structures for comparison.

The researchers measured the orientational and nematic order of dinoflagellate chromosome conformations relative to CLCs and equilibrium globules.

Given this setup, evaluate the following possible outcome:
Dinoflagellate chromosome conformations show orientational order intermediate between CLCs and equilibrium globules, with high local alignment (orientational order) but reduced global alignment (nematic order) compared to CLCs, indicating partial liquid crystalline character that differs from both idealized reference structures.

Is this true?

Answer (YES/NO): NO